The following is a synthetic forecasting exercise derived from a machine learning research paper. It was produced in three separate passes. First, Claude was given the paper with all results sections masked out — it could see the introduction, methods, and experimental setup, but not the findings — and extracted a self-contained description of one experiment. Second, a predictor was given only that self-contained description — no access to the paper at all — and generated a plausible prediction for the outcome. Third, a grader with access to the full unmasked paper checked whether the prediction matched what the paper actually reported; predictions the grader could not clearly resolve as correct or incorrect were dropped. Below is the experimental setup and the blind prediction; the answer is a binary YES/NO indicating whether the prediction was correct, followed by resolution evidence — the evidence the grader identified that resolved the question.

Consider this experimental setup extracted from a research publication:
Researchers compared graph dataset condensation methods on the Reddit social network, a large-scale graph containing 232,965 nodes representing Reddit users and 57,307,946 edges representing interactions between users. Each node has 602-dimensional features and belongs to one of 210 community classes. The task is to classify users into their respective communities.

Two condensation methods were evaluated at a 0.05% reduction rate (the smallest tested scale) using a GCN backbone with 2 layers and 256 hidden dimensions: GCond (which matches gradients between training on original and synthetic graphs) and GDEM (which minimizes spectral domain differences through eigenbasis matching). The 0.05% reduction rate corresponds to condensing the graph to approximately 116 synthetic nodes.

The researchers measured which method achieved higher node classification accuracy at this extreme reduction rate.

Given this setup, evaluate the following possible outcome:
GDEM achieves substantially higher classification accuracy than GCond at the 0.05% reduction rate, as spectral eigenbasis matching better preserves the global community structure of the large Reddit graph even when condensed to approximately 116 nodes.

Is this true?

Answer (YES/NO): YES